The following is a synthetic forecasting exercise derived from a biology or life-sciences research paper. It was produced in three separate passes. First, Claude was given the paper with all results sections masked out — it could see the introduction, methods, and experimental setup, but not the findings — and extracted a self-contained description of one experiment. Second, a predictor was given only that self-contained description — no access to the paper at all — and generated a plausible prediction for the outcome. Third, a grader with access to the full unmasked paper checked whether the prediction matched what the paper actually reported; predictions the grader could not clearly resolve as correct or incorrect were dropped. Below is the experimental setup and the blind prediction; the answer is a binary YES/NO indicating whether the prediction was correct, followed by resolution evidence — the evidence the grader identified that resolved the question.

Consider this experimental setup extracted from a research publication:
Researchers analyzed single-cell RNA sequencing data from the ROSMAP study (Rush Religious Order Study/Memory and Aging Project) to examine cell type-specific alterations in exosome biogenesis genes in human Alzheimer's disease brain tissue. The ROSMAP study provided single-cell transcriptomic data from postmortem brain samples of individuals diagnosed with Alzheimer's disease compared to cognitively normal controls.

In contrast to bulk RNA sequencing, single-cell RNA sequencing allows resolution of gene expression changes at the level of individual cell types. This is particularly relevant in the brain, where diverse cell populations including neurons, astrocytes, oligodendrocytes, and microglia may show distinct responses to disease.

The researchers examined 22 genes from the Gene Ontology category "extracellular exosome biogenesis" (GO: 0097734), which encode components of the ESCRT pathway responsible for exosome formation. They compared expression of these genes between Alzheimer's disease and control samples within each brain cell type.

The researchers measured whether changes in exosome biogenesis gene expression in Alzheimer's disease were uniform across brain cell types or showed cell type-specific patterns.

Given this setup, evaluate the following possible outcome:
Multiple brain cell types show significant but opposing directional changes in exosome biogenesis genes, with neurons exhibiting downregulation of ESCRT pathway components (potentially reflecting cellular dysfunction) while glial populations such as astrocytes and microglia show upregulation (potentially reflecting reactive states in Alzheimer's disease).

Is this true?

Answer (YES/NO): NO